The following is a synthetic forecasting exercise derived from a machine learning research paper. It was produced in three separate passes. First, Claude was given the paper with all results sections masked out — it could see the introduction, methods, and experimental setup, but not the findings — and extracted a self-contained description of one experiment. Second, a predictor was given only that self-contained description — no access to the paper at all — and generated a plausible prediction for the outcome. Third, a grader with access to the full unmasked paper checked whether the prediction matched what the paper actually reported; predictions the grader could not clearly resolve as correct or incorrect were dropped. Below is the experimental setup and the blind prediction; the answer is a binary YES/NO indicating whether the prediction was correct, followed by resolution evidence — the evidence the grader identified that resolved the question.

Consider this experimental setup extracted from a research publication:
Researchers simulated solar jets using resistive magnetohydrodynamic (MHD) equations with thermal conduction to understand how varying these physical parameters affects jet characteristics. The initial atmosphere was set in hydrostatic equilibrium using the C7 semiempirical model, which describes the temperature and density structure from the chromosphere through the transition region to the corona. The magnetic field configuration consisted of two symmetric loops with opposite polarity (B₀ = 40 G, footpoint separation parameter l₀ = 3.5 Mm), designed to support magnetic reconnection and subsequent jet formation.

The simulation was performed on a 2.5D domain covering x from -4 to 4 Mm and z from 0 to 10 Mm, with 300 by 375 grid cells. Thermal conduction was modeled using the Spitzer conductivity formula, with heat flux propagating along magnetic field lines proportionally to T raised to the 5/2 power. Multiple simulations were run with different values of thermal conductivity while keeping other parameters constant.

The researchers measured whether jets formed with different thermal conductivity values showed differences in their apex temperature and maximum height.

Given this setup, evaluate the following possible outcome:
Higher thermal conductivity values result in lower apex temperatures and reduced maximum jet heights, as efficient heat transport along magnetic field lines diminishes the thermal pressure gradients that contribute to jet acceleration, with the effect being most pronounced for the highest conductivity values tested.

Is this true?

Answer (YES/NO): NO